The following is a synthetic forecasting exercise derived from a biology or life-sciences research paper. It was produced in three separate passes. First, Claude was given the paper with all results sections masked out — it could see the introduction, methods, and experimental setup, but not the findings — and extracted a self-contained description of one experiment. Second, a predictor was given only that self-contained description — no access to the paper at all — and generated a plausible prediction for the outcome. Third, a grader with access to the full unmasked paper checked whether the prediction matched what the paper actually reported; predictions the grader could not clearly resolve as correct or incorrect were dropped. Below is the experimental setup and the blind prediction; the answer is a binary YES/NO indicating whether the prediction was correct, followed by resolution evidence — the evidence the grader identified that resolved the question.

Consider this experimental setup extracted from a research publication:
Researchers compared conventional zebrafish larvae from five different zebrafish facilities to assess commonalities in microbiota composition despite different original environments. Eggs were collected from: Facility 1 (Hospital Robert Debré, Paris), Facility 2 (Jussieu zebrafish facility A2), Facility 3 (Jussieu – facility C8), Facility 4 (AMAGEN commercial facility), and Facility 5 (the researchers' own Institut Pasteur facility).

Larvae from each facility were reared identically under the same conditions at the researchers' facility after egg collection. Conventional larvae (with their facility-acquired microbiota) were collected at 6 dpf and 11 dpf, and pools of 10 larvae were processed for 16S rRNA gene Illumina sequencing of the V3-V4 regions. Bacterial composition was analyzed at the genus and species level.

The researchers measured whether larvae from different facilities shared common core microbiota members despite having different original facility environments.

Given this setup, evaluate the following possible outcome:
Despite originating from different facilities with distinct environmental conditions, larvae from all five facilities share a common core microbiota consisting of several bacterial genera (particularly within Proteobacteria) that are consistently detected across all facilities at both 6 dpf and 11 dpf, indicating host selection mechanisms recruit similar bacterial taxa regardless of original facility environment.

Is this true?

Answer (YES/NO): YES